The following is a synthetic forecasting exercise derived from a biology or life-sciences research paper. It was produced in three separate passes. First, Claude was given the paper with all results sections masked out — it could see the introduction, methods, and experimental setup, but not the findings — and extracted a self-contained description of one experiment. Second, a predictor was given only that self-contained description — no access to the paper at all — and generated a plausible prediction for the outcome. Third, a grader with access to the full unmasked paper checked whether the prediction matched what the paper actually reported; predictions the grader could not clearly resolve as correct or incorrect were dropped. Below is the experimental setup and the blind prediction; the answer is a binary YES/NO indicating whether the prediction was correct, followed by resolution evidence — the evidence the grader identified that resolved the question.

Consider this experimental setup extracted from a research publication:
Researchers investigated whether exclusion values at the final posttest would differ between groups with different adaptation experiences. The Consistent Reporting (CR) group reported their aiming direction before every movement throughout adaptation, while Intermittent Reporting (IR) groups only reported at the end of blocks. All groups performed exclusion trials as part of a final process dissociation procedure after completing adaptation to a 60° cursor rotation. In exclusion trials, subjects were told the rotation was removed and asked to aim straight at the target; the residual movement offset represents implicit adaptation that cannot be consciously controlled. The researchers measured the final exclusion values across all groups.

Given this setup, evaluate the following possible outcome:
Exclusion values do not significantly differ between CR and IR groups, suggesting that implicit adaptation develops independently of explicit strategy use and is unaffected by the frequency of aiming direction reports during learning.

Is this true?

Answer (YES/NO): NO